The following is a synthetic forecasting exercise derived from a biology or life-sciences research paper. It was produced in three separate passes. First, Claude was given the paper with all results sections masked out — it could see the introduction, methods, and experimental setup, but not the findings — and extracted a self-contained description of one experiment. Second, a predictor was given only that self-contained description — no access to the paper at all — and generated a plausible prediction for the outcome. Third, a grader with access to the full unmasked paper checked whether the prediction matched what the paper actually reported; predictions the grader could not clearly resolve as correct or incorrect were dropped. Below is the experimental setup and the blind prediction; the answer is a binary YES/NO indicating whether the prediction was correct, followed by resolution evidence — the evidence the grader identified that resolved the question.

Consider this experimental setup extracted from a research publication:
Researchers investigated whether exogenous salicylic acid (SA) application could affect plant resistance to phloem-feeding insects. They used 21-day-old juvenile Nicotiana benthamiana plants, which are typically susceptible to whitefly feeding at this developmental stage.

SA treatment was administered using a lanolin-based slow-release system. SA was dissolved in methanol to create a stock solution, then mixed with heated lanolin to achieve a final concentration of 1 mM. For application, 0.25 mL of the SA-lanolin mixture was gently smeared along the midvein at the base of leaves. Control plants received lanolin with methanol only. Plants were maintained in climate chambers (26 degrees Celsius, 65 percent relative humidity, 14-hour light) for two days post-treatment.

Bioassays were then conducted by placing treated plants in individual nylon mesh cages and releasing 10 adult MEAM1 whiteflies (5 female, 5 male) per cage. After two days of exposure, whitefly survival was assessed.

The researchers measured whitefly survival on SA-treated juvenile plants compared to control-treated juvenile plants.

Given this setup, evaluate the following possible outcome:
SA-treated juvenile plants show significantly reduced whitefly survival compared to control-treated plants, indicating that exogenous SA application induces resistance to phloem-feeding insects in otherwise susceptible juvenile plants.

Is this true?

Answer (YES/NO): YES